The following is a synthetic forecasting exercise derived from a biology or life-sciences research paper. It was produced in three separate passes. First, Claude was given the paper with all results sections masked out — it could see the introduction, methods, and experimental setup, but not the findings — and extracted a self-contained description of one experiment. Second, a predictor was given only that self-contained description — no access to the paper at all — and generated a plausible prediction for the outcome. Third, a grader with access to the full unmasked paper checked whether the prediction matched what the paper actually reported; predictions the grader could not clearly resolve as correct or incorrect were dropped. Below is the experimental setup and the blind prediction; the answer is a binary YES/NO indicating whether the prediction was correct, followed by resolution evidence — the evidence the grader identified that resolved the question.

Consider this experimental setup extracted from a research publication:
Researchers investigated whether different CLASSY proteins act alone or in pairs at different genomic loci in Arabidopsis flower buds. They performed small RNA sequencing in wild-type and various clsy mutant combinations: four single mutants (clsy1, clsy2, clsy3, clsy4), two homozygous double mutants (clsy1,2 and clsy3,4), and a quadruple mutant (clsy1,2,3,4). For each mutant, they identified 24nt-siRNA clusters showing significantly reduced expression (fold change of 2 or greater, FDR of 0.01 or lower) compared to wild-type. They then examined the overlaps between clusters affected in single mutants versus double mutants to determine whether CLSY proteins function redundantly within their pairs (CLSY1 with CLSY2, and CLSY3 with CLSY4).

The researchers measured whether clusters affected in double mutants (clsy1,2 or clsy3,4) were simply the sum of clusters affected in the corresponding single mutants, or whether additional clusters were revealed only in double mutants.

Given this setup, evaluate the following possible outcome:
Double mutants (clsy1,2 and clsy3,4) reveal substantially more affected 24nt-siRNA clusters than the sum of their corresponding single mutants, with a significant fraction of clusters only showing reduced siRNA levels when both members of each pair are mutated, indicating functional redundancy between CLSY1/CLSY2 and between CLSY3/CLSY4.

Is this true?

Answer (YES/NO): NO